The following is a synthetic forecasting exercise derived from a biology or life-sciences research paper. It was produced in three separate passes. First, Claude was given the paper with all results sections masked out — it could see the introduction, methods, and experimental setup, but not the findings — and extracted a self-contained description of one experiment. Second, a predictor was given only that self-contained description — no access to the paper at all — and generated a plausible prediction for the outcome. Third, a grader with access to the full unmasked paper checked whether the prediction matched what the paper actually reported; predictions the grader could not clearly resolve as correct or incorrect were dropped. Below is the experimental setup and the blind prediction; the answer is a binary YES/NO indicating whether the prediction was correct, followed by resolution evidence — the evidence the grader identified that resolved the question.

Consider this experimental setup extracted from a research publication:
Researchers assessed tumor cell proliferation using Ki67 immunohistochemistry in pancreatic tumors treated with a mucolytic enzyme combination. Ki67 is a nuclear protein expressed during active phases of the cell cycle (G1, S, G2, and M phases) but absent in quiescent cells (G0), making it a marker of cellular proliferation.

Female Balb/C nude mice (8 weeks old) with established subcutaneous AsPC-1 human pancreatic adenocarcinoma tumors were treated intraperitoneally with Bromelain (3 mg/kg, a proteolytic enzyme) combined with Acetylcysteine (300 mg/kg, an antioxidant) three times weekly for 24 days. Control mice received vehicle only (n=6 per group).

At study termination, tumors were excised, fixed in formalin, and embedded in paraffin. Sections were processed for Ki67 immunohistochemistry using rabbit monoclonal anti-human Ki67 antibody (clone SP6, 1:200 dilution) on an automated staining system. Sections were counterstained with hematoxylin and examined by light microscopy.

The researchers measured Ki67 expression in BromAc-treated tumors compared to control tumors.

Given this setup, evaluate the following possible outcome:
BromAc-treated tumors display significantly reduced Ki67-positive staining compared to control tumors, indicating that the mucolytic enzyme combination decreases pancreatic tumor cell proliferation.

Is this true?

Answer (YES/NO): YES